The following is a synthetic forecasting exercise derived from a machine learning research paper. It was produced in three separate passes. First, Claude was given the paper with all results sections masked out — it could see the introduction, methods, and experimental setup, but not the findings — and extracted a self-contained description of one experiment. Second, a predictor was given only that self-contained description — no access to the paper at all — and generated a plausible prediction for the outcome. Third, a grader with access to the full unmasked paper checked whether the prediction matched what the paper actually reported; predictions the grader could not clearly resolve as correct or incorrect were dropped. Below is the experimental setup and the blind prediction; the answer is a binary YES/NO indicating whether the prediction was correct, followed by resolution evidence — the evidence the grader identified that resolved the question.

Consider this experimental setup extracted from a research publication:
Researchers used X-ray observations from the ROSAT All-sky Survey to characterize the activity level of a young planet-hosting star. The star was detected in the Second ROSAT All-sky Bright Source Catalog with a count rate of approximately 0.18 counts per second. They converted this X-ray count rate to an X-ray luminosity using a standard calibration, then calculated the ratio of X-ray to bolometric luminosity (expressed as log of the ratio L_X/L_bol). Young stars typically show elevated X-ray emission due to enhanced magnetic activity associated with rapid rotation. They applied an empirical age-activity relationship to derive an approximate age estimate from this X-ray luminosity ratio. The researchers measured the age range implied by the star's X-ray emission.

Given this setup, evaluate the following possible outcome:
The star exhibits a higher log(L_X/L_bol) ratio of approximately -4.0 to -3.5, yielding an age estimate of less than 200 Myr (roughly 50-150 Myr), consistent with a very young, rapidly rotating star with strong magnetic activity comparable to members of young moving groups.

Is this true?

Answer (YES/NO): YES